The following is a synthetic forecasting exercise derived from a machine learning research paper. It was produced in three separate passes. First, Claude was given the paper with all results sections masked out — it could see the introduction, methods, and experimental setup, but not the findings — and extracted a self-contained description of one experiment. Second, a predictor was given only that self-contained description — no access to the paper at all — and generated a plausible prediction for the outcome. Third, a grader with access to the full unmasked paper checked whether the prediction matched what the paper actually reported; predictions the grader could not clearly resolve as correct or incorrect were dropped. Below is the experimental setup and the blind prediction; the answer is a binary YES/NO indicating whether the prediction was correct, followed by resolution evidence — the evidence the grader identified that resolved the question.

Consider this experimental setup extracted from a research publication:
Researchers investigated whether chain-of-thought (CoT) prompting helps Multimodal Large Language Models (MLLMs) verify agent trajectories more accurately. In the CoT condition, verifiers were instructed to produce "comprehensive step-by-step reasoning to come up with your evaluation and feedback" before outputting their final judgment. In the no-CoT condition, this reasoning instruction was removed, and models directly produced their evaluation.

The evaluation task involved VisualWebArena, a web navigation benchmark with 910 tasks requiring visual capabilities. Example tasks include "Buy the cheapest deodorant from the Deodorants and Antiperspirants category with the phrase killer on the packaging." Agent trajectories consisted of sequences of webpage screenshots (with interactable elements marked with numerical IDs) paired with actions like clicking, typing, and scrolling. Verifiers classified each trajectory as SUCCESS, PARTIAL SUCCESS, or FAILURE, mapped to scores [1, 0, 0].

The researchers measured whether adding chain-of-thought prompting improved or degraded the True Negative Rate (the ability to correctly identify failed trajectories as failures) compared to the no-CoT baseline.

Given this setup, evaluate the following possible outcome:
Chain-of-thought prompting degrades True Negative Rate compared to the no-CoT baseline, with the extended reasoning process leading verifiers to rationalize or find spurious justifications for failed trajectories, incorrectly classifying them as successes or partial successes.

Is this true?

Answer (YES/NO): NO